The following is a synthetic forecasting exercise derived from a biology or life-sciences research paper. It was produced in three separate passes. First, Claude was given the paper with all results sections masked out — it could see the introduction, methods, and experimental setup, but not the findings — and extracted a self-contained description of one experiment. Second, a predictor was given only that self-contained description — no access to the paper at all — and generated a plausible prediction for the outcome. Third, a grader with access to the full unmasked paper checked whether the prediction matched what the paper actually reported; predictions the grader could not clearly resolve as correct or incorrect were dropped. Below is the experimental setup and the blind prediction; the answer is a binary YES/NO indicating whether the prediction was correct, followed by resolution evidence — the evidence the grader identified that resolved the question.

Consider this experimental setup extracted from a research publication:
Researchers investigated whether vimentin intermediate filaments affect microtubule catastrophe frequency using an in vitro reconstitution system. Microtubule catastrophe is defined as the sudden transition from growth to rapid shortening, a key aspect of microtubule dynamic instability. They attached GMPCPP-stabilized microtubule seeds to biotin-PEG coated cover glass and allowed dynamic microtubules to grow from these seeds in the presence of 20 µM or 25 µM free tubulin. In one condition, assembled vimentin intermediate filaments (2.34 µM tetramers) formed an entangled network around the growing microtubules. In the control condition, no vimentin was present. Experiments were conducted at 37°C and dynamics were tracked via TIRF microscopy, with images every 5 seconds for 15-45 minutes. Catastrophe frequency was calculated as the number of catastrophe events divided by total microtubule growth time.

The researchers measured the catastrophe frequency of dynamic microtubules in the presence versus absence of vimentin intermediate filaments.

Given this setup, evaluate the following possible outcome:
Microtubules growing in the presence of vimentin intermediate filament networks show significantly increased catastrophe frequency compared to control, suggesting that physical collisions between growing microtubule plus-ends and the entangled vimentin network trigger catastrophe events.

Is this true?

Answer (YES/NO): NO